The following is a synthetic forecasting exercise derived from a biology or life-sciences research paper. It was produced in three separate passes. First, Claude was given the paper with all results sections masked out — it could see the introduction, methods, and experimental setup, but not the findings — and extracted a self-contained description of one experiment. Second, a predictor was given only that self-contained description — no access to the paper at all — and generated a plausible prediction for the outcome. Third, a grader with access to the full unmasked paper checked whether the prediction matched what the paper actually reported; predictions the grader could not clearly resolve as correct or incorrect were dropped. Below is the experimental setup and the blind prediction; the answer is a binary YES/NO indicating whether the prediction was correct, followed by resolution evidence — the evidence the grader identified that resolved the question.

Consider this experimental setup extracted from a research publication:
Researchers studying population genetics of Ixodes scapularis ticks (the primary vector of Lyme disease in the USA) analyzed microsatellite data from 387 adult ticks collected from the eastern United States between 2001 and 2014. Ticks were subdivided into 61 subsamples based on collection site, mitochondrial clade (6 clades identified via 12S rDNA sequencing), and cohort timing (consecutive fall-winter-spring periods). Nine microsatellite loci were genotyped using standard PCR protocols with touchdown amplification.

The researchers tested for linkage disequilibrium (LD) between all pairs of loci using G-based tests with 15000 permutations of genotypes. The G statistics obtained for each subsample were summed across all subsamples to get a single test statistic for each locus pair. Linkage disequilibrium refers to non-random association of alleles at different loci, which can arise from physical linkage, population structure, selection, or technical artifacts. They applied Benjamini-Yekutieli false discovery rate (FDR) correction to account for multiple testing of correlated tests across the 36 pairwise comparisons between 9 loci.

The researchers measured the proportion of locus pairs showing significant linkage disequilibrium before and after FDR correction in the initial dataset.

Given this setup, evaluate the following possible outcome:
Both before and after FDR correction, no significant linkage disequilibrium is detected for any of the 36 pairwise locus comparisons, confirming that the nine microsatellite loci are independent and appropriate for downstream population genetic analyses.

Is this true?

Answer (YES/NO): NO